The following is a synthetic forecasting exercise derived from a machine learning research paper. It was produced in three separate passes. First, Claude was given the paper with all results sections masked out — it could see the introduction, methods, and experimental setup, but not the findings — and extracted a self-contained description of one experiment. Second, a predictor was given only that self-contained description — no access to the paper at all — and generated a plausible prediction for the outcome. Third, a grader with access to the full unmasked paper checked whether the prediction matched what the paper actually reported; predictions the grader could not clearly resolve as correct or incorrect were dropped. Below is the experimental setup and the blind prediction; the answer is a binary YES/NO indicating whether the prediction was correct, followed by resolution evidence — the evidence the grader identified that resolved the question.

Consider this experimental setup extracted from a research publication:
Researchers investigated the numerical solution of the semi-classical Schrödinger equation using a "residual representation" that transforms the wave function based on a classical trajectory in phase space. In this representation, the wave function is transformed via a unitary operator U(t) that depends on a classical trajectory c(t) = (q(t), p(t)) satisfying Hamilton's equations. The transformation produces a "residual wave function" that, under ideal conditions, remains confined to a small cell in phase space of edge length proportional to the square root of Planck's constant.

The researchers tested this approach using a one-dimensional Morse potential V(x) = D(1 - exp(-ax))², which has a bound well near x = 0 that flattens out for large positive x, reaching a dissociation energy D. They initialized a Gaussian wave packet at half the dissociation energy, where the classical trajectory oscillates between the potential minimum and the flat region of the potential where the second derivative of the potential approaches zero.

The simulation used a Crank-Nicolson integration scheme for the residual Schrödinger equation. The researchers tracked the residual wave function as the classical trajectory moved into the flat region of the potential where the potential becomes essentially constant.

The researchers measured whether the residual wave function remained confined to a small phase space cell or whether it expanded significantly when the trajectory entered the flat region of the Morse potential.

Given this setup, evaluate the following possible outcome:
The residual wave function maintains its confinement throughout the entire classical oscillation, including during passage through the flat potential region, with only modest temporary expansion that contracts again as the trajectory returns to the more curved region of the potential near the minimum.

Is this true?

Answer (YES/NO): NO